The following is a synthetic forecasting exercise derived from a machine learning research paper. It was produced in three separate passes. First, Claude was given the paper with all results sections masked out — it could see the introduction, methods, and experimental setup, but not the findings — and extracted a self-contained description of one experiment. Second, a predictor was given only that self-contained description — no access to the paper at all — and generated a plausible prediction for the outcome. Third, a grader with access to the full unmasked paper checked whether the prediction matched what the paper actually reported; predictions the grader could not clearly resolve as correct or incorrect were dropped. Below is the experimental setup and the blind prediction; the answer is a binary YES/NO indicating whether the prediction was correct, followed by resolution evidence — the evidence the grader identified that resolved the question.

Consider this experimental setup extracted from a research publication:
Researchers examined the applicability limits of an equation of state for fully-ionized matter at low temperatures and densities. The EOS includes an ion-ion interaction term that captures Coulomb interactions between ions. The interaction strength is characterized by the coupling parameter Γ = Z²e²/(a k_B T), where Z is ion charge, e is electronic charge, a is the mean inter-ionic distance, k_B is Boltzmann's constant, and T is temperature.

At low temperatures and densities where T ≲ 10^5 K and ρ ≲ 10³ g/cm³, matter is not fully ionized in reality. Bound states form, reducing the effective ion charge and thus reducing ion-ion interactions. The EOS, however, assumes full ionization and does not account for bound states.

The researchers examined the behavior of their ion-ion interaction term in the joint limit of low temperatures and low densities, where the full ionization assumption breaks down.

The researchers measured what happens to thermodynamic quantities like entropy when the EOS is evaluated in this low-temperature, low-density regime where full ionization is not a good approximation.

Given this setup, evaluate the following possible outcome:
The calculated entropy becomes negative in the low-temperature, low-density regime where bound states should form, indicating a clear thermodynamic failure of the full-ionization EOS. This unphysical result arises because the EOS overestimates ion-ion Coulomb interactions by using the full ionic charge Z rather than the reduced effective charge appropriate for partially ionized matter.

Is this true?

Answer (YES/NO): YES